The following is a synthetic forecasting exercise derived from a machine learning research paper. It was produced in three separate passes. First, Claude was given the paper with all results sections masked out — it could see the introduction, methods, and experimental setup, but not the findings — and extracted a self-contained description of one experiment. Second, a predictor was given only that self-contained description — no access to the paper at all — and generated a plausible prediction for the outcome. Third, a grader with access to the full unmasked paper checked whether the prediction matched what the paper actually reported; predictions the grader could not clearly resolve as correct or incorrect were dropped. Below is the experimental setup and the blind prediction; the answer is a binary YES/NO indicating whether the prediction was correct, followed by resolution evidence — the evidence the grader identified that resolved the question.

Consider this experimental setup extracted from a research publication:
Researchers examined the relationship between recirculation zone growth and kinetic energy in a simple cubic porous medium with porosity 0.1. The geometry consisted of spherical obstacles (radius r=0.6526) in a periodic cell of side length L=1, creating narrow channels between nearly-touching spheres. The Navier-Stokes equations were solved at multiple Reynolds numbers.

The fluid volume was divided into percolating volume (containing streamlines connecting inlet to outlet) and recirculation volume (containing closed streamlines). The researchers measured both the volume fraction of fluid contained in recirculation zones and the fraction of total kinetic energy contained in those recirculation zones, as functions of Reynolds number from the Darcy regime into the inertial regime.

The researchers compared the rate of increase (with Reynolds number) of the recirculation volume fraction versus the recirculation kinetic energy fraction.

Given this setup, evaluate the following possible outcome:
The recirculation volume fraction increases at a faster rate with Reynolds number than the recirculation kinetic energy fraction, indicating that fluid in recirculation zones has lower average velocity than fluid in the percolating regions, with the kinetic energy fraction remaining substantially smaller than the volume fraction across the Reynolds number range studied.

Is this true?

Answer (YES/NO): NO